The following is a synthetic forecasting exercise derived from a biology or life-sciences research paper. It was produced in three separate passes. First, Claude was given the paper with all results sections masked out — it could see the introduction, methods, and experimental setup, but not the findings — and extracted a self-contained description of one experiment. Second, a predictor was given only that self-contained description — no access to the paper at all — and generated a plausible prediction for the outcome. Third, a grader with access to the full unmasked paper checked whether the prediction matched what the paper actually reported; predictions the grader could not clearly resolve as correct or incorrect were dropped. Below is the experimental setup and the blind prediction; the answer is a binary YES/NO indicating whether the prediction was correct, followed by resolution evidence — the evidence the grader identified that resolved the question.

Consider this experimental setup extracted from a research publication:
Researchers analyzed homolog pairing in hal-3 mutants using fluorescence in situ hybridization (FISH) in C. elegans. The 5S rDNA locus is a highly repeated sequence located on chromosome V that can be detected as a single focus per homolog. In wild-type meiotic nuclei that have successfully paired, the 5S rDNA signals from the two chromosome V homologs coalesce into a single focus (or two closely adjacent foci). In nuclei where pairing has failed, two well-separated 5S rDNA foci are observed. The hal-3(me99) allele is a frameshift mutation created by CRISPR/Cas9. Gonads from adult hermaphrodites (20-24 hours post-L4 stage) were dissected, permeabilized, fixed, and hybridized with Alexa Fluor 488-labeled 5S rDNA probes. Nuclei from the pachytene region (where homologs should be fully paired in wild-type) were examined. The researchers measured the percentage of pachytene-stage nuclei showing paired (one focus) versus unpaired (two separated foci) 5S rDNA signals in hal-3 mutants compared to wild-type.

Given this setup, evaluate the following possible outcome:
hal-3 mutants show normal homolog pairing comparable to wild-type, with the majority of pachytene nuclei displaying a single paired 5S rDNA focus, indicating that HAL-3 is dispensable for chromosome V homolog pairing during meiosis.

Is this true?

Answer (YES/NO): NO